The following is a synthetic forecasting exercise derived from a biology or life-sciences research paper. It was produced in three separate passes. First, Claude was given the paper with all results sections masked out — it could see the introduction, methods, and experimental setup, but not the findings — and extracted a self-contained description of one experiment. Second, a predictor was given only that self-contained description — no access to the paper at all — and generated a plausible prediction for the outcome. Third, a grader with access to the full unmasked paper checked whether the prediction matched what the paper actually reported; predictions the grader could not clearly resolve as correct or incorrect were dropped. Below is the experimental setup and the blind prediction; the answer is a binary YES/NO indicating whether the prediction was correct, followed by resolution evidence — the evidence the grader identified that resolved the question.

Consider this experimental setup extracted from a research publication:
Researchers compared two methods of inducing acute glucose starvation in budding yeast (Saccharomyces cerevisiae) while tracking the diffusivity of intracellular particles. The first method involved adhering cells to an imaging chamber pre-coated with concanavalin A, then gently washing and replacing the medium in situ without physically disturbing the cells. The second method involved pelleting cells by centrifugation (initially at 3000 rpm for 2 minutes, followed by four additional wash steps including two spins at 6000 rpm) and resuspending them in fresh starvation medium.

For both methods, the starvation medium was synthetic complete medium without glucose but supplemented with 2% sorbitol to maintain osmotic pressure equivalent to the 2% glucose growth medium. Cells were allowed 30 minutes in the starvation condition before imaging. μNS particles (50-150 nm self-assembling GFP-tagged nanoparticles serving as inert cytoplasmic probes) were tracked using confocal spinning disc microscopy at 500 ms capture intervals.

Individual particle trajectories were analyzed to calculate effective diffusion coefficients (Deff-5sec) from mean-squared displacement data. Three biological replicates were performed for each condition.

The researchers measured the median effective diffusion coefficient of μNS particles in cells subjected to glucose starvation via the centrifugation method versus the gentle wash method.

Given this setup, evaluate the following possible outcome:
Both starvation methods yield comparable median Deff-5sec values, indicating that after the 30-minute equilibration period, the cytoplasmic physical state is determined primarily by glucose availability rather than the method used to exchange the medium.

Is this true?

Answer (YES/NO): YES